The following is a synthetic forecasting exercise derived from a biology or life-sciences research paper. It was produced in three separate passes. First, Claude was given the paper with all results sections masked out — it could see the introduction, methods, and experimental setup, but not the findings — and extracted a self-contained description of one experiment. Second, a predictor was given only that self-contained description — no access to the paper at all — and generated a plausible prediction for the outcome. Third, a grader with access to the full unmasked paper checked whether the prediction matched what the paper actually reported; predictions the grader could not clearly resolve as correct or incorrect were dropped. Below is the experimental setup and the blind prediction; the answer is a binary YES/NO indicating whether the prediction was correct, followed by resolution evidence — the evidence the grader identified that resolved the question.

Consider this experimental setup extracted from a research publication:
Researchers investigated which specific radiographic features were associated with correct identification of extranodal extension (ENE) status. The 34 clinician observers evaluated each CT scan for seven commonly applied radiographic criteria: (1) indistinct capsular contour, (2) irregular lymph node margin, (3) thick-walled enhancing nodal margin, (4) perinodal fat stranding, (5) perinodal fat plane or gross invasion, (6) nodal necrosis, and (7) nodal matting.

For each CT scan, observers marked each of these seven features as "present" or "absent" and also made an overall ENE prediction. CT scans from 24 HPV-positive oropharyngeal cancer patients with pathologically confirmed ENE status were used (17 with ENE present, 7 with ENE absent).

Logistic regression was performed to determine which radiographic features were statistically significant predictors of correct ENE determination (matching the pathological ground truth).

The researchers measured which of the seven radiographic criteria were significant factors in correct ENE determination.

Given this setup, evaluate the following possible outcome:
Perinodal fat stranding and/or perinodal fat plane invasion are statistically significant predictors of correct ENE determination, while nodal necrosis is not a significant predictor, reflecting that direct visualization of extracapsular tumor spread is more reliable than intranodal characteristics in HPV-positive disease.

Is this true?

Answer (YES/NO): NO